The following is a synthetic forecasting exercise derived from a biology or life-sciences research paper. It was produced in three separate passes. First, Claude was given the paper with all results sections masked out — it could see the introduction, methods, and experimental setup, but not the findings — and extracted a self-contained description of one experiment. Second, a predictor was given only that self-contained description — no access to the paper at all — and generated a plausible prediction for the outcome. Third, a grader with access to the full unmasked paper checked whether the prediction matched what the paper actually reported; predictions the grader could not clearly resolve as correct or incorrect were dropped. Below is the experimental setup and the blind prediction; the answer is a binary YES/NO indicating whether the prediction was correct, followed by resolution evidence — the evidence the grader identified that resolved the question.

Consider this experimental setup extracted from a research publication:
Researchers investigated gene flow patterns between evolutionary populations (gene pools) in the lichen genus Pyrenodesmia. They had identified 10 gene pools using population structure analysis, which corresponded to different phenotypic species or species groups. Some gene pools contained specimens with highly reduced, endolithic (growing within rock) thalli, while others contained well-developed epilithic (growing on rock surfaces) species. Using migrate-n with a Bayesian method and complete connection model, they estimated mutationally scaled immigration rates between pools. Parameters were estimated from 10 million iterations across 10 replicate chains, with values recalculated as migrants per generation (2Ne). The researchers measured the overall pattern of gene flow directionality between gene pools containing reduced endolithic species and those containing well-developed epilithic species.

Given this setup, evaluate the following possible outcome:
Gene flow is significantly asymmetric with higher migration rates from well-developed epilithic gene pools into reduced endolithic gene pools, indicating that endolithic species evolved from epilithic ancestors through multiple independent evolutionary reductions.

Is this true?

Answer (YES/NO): NO